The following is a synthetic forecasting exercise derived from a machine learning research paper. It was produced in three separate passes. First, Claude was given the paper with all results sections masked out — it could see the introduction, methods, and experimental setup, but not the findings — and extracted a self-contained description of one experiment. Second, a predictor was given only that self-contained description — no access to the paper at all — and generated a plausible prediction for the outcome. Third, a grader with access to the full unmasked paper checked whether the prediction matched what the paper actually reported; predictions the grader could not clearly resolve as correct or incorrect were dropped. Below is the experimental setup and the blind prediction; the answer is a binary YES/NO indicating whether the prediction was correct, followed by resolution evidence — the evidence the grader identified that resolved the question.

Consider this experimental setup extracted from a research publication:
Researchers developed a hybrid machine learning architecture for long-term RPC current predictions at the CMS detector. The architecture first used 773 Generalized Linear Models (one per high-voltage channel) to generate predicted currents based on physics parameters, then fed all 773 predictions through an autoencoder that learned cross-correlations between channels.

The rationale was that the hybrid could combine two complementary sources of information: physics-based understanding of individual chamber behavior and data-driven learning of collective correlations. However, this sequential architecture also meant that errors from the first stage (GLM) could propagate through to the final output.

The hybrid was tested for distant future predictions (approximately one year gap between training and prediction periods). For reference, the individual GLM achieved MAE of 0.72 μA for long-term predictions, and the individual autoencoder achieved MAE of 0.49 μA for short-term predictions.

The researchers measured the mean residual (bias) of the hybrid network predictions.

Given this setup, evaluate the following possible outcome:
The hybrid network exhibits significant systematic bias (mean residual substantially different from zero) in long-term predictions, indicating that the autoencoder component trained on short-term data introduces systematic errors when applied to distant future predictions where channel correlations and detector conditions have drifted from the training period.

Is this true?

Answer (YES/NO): NO